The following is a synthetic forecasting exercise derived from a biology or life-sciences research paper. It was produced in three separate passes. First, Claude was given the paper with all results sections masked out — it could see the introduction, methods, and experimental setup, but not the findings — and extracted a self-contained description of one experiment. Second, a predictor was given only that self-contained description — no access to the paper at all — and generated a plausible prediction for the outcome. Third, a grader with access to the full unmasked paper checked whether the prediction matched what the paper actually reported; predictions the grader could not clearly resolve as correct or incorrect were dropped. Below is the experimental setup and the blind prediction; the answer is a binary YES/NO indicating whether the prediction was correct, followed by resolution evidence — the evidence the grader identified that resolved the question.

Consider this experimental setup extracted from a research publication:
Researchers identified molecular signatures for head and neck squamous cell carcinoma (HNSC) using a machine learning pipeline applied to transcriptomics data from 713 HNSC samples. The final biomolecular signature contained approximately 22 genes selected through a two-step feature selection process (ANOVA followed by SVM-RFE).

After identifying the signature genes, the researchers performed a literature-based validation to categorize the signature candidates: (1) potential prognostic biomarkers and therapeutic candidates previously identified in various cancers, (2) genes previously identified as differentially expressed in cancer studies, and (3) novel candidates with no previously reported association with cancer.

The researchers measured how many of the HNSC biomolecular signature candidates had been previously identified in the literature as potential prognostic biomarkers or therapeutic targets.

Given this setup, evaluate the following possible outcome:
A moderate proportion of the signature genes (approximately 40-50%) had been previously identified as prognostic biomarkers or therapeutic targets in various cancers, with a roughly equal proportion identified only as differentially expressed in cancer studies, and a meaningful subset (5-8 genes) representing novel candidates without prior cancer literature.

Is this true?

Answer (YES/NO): NO